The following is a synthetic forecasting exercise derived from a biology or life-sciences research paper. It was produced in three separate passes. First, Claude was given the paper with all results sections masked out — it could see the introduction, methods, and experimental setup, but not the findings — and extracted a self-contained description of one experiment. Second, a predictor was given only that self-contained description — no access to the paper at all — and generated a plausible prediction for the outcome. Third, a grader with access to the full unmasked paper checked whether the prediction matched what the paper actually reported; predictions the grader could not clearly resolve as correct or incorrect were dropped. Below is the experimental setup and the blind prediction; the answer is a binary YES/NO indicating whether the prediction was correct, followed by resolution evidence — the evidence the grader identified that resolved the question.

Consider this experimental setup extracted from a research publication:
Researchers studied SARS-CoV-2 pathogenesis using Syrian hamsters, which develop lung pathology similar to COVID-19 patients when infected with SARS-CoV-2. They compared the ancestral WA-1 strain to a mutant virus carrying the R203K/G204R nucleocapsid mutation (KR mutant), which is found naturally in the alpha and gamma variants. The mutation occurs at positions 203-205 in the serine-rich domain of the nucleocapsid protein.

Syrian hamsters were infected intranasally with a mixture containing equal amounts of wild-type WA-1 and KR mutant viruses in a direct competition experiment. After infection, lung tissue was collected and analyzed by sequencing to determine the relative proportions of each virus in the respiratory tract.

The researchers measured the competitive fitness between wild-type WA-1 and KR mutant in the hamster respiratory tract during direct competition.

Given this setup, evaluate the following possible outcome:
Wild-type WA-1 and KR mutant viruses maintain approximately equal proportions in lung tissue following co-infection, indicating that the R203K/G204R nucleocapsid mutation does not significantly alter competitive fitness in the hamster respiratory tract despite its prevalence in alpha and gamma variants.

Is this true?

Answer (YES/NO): NO